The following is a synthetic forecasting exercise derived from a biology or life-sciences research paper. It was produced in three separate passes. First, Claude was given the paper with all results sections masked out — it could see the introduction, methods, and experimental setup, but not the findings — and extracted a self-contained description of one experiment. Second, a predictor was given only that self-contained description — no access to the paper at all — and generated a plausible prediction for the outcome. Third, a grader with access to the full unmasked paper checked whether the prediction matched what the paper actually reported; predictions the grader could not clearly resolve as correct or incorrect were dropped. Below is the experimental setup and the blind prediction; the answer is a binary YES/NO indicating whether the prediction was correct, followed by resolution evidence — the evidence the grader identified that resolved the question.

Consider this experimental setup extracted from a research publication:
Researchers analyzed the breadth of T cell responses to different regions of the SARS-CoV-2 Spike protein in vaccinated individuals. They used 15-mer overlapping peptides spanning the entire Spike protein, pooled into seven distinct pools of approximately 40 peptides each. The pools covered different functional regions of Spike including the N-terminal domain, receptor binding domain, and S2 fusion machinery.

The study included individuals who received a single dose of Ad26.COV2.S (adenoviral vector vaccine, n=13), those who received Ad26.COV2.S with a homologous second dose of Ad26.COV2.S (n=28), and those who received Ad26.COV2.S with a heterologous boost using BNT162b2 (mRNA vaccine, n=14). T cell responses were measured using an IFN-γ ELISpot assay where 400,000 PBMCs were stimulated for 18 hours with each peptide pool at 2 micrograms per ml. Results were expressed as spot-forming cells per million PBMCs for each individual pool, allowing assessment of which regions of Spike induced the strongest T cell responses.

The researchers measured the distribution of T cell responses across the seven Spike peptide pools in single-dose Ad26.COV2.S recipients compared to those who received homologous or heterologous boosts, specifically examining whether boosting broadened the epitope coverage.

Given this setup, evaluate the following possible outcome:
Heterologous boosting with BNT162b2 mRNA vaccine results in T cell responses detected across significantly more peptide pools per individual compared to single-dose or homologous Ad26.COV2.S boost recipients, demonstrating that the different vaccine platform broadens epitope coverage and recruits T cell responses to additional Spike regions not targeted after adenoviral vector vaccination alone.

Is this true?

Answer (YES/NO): YES